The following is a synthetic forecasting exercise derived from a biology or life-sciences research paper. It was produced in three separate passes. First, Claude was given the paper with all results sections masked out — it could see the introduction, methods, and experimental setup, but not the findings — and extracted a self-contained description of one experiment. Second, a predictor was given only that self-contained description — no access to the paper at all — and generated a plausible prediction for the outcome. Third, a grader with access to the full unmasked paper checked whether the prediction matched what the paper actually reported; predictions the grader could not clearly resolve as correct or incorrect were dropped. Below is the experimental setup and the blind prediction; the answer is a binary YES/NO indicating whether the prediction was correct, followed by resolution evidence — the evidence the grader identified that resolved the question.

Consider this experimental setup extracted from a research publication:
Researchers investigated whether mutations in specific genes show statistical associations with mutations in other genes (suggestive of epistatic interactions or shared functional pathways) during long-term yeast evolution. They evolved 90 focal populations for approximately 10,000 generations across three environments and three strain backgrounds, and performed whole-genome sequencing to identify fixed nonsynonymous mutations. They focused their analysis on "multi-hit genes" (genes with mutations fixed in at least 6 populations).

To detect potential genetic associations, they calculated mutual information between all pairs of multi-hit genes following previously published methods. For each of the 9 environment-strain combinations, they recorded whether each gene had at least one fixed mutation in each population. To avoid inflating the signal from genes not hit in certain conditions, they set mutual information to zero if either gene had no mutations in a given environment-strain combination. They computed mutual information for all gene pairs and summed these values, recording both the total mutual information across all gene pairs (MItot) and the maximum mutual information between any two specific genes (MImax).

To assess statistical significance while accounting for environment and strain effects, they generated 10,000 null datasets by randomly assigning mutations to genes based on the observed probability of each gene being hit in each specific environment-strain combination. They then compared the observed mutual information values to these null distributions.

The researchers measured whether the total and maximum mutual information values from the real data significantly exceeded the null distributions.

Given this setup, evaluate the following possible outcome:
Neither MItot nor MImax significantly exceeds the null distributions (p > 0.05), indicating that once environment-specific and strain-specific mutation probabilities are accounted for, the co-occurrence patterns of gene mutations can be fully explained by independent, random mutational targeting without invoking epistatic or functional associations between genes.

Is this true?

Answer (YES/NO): NO